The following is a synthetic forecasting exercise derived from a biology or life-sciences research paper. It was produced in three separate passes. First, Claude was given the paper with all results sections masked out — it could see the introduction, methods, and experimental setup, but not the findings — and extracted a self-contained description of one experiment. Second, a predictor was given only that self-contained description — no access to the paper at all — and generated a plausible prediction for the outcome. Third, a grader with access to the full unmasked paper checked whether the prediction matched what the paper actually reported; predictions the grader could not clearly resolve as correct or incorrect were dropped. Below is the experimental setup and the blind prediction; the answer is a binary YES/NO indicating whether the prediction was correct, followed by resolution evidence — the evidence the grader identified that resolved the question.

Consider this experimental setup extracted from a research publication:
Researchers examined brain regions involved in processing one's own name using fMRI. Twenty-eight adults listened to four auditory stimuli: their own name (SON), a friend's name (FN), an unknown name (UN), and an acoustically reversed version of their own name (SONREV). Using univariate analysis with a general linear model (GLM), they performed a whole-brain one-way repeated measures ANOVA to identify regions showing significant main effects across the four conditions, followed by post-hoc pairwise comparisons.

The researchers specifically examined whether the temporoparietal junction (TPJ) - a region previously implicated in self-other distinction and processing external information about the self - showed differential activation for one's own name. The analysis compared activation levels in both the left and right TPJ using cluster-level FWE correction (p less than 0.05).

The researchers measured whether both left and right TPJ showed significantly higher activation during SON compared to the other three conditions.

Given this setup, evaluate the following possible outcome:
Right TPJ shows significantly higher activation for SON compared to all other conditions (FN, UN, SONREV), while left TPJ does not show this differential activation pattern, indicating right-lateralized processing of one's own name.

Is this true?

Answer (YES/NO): NO